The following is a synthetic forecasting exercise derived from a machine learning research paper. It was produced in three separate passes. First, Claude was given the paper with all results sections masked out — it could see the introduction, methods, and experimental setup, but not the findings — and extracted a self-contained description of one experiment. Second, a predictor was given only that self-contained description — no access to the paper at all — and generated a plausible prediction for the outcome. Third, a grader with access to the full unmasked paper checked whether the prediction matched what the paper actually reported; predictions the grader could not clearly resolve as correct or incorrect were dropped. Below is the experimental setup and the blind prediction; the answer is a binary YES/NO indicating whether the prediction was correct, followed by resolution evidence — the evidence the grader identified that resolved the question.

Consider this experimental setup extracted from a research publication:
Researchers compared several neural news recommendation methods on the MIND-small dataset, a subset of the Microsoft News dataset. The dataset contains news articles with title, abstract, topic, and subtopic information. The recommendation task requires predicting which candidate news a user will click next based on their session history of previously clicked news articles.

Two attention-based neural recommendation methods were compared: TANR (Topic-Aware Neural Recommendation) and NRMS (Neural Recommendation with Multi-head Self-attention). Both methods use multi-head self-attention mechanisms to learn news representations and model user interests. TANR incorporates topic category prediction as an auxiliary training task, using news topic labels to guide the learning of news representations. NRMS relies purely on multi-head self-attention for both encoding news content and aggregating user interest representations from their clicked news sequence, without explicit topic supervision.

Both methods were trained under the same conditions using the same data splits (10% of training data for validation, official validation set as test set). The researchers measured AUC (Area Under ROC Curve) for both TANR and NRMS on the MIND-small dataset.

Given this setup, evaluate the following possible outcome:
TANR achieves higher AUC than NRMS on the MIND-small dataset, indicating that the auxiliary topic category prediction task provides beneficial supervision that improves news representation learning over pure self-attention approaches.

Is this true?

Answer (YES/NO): YES